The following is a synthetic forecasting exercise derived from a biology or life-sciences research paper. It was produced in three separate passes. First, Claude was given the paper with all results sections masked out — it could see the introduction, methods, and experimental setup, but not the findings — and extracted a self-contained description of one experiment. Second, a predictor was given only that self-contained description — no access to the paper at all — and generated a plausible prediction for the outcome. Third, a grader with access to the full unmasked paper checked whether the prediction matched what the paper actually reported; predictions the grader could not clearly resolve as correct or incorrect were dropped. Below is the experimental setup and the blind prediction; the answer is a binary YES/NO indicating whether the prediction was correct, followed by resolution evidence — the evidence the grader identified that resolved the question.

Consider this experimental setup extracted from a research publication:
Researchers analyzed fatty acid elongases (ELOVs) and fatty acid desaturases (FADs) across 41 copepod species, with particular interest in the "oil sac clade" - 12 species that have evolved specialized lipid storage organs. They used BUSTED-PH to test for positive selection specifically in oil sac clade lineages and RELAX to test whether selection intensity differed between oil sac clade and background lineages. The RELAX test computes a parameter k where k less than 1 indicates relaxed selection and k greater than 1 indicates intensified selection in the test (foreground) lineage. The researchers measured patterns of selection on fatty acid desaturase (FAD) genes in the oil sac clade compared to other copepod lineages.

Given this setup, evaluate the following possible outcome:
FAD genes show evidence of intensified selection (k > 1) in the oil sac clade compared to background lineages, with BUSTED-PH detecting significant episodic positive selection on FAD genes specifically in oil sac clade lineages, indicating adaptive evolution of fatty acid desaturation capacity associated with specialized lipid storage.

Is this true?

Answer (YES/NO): NO